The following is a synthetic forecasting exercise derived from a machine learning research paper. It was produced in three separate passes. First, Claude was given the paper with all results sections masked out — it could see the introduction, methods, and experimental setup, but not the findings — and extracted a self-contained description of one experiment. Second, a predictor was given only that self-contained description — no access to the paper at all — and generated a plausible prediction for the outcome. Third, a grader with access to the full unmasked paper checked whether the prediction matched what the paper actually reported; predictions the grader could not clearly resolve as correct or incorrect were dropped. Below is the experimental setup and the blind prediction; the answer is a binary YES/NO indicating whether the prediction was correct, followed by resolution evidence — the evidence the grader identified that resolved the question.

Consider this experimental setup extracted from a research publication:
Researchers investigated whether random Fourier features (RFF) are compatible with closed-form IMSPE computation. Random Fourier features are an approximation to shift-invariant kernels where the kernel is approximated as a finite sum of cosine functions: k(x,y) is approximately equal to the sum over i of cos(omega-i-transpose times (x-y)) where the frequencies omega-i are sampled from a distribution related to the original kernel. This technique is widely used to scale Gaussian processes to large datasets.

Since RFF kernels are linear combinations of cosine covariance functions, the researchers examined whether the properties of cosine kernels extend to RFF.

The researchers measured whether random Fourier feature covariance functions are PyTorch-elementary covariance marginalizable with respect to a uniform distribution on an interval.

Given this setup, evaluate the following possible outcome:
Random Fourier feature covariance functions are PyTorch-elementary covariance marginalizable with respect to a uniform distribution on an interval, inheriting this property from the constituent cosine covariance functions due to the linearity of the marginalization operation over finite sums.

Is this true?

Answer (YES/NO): YES